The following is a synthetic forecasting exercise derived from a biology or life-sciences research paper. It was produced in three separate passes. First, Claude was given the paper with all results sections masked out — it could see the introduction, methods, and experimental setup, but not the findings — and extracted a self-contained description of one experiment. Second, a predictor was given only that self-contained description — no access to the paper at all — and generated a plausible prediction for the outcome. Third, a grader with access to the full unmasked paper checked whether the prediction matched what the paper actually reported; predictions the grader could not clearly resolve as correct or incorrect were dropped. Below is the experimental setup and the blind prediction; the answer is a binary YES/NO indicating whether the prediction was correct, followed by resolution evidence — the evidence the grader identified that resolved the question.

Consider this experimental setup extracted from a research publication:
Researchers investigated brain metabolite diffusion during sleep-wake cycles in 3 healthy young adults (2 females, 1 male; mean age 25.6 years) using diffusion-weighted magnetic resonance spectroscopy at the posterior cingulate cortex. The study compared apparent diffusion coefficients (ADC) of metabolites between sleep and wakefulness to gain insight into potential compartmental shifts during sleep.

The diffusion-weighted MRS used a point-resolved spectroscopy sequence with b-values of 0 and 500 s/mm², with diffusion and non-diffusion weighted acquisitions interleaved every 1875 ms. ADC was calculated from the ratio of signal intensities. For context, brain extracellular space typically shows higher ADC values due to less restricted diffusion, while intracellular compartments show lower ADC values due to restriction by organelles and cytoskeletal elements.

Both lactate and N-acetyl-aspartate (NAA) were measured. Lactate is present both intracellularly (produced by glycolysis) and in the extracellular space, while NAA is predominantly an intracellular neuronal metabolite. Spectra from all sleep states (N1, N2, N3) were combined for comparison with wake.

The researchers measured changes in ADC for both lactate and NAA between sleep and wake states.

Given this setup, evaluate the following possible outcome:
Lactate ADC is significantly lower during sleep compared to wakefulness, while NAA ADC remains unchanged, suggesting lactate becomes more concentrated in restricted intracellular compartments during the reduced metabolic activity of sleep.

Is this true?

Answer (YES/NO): YES